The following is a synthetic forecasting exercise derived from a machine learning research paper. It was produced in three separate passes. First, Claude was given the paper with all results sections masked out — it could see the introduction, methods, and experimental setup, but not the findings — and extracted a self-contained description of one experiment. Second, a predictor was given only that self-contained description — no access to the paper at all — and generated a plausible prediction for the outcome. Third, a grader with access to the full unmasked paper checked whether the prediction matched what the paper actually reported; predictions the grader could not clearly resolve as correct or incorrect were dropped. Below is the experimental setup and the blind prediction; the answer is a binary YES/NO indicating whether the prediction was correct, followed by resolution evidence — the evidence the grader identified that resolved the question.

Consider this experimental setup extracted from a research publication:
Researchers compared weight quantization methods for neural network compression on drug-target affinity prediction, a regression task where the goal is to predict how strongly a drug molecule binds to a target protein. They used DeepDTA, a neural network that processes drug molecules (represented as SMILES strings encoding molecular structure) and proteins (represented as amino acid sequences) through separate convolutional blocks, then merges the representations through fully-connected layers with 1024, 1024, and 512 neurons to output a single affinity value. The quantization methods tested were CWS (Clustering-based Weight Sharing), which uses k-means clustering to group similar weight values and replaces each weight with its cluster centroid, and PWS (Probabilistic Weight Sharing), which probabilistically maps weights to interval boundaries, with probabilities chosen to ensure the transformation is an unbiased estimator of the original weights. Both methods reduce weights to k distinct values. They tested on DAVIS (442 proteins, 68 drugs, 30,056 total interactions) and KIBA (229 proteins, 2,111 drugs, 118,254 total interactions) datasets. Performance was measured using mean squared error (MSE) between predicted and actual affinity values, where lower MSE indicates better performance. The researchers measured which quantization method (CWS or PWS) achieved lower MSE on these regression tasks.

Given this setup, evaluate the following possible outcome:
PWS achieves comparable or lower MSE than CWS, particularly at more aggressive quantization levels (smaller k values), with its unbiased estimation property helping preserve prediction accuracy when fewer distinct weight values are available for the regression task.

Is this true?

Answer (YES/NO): NO